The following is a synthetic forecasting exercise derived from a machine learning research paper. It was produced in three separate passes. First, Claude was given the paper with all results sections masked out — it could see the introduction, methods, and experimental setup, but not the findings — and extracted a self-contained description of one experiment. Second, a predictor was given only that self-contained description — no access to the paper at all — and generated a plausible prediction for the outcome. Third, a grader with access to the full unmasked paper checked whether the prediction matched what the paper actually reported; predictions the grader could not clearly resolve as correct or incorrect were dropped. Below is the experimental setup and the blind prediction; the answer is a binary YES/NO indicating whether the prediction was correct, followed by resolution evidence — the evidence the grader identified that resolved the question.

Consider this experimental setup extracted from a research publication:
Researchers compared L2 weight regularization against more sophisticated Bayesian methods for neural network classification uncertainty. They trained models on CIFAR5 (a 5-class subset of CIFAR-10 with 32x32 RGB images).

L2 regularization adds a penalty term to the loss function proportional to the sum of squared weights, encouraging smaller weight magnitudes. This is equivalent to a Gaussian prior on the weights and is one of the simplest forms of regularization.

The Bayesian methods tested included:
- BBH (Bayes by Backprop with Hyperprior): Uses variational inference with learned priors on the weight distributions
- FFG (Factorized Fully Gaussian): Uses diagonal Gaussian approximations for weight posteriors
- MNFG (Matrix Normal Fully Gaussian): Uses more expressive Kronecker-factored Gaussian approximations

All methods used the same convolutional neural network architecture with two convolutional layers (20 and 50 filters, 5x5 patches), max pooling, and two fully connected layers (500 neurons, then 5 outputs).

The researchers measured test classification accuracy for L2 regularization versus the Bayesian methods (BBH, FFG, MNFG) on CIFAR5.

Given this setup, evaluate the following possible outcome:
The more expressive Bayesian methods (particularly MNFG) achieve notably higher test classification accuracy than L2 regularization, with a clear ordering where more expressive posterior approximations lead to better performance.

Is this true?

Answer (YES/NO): YES